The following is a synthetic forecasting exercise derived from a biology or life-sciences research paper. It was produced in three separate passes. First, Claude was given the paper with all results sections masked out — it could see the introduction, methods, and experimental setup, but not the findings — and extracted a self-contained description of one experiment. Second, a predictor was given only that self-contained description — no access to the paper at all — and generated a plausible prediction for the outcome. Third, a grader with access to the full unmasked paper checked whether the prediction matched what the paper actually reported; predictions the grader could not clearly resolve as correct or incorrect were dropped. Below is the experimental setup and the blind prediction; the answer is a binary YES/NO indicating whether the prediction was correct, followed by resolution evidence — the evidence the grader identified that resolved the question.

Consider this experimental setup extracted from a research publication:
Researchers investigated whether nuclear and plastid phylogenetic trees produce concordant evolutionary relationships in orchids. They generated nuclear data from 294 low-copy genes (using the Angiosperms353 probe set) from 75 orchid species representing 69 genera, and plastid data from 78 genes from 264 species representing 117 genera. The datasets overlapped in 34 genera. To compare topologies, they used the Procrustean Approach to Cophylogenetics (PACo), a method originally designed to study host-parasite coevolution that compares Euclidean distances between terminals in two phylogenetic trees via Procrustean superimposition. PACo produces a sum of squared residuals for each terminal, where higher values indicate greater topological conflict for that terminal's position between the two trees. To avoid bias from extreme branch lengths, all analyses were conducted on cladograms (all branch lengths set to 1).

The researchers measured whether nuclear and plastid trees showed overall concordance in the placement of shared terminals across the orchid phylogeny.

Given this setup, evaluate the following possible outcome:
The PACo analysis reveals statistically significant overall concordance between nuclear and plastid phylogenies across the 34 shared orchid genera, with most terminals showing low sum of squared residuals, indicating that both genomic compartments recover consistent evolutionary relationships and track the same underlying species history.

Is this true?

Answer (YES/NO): YES